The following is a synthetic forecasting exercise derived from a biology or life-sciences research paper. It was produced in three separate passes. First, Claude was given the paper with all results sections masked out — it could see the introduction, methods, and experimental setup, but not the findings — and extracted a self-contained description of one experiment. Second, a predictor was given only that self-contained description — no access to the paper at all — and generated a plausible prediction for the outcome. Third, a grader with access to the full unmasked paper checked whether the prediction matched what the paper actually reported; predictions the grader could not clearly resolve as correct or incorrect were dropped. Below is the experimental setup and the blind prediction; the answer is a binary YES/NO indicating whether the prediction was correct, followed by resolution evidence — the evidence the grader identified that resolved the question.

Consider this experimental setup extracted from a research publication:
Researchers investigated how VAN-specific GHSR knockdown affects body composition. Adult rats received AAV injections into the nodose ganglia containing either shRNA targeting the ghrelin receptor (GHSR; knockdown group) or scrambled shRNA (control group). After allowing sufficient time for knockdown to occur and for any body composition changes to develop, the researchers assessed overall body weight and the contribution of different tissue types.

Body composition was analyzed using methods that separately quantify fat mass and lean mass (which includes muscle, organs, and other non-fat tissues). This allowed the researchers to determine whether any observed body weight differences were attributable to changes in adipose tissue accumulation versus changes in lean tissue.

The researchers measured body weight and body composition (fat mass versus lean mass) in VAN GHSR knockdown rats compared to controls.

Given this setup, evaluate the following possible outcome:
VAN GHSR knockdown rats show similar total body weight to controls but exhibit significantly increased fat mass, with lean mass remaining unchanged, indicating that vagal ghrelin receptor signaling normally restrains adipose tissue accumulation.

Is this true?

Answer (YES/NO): NO